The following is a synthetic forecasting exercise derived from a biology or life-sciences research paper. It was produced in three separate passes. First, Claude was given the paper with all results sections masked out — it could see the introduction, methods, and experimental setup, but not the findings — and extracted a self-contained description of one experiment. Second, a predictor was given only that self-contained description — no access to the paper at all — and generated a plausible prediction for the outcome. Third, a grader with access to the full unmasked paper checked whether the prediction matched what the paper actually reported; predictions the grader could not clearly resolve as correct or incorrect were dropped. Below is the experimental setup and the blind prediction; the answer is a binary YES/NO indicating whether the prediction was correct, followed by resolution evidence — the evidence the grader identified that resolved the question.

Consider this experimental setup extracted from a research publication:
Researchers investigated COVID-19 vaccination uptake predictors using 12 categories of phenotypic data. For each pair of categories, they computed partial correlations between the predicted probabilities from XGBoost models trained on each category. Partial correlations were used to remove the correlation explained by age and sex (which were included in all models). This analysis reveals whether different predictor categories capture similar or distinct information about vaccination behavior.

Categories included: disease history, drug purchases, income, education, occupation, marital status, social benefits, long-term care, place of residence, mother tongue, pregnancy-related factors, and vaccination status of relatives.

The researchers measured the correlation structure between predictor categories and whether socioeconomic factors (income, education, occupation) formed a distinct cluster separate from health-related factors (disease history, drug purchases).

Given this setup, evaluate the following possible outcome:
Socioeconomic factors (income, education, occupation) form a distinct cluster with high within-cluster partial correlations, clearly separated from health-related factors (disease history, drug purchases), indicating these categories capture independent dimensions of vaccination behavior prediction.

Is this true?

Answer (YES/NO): NO